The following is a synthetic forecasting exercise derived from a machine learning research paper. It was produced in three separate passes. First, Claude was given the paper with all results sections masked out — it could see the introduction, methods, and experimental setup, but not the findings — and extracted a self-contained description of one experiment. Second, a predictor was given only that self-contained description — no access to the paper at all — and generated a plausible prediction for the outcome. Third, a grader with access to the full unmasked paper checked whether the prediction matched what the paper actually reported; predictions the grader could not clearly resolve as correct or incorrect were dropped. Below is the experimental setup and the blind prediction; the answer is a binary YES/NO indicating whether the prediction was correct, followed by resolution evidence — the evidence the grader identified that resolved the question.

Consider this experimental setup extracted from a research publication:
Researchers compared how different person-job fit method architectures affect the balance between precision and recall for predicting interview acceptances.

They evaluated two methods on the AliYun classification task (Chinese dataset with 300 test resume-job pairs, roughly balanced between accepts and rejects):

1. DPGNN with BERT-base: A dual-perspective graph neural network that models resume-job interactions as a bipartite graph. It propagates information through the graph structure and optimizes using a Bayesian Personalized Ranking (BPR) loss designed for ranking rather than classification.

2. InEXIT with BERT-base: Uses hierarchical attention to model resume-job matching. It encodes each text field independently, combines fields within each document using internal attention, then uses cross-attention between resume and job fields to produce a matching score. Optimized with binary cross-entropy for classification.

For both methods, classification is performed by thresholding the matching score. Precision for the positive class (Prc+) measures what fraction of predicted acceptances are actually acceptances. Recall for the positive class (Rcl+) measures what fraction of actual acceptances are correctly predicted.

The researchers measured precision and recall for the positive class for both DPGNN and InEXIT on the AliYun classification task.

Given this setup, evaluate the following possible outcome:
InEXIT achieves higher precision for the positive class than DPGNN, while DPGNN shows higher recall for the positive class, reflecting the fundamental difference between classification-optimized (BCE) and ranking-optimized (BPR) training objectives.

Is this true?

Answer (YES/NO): NO